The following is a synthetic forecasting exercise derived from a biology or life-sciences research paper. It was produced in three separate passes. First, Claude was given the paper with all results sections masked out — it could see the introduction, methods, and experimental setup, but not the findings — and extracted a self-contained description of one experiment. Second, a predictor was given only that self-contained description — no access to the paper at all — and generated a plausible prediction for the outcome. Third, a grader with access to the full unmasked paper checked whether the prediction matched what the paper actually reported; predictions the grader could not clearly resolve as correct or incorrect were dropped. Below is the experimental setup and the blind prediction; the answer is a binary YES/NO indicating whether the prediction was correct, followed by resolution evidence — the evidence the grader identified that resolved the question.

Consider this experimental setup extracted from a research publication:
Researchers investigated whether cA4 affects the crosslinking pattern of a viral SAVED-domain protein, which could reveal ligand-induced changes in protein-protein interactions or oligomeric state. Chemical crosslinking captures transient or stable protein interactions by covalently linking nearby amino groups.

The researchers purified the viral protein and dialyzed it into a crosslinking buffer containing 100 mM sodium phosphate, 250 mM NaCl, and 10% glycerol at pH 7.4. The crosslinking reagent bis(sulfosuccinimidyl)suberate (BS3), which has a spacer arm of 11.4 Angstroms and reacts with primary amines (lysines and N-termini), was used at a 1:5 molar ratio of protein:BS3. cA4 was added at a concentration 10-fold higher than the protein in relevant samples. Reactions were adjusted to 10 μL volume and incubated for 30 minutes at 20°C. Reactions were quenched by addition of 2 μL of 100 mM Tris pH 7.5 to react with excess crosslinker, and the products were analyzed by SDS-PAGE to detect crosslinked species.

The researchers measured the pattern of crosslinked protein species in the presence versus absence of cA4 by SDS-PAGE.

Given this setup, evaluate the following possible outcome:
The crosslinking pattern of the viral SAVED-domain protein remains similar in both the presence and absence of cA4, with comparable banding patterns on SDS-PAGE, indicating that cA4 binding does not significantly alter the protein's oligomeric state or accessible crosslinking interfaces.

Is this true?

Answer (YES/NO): YES